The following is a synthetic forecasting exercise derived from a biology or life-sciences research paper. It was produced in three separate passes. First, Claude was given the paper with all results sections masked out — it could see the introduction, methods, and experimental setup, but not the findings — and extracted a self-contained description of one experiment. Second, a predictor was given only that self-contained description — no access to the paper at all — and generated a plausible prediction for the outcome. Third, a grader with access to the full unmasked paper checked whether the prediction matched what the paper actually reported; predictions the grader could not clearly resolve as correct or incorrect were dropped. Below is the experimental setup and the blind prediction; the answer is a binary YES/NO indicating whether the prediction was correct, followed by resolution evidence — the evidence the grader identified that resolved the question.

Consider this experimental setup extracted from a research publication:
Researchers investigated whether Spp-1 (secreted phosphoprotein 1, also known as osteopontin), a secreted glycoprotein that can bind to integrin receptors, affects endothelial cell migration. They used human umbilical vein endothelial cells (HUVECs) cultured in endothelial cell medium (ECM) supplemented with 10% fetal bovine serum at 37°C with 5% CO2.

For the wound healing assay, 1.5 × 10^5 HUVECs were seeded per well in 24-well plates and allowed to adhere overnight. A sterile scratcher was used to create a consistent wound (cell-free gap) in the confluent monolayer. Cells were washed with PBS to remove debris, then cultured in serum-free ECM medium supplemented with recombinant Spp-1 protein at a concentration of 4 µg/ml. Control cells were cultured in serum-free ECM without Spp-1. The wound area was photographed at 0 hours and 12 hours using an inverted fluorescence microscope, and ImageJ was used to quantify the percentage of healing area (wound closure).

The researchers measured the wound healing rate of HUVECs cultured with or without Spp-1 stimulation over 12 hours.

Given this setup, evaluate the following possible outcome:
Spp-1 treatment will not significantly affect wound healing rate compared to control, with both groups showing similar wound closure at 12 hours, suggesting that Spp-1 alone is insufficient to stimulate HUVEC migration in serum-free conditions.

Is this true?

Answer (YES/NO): NO